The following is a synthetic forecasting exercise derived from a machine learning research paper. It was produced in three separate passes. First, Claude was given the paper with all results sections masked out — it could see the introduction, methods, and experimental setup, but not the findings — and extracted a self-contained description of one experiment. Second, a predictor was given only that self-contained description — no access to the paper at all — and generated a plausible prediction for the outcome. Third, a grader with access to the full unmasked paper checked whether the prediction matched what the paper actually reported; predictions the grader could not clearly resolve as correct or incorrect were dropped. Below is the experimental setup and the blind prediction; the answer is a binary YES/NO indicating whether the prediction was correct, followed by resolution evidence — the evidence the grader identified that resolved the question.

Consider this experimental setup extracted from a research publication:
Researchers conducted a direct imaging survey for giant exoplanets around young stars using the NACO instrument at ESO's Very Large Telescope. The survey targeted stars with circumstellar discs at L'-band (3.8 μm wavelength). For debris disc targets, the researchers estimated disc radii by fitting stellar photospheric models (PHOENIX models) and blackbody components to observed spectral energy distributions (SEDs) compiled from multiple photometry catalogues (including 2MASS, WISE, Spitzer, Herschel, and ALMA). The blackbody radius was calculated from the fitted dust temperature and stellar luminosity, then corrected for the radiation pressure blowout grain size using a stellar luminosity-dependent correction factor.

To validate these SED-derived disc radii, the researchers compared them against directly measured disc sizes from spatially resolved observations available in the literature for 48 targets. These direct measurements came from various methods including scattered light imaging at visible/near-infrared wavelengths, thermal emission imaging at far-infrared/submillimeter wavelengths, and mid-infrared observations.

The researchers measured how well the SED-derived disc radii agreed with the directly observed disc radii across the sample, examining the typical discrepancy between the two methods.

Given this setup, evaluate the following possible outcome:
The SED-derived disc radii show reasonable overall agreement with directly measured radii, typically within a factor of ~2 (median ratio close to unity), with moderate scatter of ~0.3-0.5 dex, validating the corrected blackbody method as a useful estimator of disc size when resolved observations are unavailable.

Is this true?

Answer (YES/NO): YES